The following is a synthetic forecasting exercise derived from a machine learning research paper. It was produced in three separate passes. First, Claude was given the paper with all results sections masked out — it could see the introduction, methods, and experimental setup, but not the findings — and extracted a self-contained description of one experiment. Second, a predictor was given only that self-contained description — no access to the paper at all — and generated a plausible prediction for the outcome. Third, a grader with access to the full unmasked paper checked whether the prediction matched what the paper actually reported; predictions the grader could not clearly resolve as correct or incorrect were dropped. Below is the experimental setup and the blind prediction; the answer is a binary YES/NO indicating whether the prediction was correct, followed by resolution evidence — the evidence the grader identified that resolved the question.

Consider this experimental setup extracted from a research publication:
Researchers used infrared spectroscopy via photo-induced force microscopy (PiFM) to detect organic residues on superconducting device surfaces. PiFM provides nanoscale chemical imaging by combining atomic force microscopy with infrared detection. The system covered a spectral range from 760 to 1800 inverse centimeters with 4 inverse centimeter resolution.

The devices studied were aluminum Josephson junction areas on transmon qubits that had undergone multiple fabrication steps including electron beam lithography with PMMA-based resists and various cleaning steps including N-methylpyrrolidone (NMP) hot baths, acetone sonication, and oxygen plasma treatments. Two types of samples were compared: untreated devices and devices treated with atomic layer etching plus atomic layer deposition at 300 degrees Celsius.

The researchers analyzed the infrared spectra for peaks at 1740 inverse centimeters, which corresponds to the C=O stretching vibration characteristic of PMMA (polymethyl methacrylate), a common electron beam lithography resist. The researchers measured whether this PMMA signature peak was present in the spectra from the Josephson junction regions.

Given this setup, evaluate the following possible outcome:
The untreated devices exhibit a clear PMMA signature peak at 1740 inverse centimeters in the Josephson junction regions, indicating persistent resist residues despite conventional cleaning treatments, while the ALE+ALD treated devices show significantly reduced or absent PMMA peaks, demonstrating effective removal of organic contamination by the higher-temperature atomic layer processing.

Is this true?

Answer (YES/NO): YES